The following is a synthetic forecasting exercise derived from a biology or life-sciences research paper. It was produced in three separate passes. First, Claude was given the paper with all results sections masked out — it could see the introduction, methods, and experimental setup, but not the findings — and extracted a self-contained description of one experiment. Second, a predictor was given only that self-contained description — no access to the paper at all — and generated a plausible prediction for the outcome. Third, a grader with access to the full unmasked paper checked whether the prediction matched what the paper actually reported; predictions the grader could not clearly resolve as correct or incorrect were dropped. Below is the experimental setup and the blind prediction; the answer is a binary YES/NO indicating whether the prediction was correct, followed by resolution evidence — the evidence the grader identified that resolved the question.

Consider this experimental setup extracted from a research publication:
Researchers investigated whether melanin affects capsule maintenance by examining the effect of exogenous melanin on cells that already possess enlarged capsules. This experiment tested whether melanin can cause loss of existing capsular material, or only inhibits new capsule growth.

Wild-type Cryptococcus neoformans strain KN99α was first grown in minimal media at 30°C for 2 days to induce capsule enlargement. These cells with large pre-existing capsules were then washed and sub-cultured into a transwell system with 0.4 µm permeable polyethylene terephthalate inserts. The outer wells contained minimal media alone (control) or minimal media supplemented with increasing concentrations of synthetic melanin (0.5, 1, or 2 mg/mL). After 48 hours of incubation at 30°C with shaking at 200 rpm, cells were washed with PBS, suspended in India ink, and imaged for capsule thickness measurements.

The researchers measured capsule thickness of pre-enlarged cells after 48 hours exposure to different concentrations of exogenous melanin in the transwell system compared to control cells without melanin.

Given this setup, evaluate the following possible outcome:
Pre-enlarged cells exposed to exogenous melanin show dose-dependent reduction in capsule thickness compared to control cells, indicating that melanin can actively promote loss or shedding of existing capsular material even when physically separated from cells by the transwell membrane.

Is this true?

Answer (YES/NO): YES